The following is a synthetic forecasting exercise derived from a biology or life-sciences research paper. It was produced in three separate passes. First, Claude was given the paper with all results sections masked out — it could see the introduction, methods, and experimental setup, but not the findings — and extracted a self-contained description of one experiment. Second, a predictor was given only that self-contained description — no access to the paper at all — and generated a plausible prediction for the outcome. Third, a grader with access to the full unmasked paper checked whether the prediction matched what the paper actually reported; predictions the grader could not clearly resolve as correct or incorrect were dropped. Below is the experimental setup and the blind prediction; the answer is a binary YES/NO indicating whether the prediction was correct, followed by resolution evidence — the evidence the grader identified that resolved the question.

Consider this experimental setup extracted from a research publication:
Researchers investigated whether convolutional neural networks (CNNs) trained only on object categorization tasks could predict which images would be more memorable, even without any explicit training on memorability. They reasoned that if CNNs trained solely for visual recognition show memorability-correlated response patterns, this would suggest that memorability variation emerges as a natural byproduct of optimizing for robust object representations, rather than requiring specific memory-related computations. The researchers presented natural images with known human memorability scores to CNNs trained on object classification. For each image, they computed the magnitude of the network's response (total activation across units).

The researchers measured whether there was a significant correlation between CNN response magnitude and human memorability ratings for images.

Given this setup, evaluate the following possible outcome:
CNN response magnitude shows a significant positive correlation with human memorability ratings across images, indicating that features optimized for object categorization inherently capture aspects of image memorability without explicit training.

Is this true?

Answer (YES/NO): YES